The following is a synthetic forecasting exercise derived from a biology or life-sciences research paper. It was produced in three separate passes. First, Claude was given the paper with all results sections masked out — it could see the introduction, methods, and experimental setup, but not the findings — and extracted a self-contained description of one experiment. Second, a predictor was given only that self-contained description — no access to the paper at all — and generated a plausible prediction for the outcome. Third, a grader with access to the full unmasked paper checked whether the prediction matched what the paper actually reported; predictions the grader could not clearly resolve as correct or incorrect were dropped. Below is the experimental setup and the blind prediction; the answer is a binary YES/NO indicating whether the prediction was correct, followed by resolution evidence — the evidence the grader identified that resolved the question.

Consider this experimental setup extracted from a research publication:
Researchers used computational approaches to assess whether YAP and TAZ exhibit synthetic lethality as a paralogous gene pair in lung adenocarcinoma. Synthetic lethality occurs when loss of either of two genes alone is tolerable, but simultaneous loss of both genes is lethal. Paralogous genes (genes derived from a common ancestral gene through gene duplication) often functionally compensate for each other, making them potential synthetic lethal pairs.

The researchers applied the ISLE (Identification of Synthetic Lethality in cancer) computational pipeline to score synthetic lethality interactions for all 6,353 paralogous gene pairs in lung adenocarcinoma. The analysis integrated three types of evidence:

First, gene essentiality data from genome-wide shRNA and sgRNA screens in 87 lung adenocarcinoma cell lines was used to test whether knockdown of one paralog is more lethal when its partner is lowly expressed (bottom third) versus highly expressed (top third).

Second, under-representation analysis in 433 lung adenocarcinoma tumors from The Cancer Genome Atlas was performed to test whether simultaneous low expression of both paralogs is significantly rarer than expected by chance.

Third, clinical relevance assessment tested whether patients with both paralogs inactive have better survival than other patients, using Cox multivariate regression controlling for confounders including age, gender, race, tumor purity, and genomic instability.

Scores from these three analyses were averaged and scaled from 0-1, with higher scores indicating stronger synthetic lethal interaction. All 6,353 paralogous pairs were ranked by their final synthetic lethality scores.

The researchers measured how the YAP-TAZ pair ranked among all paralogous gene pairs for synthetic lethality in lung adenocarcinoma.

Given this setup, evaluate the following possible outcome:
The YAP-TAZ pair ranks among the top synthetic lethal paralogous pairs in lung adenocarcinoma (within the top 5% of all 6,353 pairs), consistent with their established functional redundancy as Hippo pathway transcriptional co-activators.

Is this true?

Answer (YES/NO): NO